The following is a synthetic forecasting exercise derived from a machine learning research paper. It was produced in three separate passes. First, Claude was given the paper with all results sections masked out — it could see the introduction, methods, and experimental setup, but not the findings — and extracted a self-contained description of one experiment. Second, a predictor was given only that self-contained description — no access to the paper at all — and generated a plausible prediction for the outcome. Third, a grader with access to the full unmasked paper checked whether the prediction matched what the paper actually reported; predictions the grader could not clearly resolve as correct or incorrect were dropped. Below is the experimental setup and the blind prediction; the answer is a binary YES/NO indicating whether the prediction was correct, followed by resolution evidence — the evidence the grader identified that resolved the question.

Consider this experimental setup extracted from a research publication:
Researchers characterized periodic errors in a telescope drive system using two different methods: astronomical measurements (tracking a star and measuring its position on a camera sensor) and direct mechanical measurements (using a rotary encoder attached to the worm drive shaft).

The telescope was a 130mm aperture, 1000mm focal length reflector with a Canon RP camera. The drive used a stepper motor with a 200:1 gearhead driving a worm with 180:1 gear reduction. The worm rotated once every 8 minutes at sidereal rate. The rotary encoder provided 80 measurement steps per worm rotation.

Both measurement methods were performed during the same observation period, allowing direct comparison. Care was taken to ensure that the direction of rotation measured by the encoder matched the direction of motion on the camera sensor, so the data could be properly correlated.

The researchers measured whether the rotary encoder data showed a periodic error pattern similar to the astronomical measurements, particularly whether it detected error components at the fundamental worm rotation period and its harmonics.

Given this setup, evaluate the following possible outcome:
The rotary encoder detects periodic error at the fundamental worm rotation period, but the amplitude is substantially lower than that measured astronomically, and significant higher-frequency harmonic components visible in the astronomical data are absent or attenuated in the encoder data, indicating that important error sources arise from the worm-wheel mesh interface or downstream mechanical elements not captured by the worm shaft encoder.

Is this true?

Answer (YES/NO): NO